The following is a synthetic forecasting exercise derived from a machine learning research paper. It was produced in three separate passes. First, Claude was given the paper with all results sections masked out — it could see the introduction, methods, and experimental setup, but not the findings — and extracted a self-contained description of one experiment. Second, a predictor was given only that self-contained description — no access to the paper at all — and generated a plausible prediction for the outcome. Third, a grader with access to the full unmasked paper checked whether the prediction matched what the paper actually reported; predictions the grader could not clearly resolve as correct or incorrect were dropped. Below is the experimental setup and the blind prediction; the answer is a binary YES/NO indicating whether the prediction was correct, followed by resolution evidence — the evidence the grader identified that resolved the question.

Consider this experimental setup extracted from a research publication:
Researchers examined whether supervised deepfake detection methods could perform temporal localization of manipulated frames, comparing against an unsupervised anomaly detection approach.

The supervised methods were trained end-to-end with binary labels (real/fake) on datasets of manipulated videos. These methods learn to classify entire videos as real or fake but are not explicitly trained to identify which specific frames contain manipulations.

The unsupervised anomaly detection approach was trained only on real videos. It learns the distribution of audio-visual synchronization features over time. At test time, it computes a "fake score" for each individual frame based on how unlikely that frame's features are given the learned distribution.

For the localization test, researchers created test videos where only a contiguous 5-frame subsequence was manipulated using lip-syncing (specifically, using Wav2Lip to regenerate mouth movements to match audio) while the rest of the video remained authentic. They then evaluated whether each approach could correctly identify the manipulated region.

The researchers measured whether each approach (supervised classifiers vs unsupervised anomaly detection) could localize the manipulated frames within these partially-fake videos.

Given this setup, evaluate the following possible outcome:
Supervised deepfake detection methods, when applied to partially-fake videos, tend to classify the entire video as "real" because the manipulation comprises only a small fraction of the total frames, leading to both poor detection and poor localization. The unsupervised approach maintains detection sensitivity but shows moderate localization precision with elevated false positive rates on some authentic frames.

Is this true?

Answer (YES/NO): NO